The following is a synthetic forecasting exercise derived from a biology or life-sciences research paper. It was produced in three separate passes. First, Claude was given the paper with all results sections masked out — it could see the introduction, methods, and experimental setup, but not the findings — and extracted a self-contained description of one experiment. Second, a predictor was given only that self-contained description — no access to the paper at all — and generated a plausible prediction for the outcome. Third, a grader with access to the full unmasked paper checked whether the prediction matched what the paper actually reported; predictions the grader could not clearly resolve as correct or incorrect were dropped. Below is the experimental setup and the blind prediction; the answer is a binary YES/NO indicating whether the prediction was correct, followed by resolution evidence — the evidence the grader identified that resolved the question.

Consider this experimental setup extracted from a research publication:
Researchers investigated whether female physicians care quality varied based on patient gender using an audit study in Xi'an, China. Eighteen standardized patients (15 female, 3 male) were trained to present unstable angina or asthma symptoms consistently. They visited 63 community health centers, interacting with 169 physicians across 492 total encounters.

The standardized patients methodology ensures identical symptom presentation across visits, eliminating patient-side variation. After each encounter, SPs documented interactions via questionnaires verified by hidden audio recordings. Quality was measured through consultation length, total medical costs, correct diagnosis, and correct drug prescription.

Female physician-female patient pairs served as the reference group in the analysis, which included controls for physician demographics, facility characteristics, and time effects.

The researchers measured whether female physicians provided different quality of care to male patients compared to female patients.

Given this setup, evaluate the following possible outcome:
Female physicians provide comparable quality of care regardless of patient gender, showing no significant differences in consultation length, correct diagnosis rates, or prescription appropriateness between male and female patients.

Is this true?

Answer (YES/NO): NO